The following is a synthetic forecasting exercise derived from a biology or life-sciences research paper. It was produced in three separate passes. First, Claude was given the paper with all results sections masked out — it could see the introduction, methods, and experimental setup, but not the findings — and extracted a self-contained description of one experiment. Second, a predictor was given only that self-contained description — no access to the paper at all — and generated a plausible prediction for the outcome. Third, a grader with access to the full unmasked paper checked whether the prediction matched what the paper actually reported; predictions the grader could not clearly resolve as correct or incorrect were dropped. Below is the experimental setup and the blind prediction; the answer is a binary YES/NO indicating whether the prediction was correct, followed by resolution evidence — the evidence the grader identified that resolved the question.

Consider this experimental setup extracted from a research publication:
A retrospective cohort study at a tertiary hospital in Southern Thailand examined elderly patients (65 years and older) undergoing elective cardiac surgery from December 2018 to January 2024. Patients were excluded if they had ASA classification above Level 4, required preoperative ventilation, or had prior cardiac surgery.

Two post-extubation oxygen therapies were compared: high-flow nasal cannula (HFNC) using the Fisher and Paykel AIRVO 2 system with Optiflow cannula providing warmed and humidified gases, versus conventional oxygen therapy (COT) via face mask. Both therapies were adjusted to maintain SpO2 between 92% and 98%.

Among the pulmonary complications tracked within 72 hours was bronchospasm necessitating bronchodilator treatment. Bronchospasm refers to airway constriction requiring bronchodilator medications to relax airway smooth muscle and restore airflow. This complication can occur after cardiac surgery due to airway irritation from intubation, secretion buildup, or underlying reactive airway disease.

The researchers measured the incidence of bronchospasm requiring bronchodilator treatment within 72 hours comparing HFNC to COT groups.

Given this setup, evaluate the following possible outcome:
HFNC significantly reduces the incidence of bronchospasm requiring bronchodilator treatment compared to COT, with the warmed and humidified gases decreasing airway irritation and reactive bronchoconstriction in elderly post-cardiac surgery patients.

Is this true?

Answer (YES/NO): YES